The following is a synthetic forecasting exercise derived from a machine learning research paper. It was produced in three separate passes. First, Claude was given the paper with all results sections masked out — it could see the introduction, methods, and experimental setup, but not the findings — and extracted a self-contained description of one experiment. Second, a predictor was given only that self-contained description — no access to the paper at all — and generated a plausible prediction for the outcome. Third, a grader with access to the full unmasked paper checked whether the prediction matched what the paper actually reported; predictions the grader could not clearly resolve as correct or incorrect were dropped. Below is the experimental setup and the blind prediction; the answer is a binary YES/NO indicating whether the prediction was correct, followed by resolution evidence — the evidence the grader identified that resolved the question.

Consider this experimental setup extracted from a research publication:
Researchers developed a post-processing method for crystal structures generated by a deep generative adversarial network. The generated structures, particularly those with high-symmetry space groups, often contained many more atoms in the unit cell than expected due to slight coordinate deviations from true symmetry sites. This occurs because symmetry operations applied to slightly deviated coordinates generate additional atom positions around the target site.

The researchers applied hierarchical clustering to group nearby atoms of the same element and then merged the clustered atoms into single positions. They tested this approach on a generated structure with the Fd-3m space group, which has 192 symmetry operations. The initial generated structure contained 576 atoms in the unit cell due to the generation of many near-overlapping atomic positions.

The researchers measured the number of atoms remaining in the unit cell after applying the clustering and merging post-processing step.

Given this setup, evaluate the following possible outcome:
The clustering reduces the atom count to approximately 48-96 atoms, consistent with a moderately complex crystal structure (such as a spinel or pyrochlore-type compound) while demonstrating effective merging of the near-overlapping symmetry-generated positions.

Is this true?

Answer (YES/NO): NO